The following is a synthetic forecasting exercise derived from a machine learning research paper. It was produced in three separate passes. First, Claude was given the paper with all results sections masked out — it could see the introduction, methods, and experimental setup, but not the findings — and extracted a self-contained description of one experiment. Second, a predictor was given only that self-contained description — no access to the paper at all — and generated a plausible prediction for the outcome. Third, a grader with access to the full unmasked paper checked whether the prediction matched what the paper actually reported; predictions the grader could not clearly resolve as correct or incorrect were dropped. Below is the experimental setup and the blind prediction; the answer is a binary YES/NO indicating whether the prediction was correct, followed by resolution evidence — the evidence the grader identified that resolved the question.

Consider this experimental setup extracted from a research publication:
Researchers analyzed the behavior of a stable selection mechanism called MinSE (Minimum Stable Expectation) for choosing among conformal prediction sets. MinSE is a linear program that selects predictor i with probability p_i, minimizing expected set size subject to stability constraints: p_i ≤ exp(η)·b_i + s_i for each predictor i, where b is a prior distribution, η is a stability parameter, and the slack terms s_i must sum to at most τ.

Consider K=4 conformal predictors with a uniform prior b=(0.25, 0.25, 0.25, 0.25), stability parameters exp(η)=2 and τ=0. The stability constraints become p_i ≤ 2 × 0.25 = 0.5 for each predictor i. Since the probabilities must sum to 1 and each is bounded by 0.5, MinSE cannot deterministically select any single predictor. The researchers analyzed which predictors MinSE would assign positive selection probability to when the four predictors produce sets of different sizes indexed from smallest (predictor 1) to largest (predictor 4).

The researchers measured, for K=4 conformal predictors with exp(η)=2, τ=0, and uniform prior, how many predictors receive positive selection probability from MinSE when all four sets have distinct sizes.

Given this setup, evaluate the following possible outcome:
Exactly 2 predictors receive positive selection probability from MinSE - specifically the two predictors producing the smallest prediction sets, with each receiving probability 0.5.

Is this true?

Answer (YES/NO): YES